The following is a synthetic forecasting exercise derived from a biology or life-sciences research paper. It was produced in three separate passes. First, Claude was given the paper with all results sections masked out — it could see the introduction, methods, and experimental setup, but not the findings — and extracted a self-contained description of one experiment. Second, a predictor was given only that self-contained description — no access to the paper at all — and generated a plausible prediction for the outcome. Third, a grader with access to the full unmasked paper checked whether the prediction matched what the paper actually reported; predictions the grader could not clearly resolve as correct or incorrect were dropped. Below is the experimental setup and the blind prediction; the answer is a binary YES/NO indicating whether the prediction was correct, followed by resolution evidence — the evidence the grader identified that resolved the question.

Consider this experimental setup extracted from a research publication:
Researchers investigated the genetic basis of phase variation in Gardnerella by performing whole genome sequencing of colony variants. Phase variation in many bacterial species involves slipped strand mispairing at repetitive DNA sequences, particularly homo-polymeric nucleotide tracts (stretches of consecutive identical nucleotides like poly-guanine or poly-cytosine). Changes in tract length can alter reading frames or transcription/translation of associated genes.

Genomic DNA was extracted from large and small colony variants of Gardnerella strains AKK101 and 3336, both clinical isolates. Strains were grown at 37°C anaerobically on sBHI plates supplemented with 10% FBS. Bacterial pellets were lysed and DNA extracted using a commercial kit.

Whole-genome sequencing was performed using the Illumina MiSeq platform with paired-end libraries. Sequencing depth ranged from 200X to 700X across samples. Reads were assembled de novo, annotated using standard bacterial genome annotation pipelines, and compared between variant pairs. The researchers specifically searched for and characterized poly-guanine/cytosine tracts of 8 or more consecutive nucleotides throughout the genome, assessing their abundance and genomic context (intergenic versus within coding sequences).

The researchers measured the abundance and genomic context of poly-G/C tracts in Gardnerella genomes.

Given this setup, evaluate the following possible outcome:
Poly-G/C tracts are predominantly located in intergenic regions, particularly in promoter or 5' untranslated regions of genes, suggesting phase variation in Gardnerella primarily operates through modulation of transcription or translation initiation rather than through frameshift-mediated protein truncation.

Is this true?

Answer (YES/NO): YES